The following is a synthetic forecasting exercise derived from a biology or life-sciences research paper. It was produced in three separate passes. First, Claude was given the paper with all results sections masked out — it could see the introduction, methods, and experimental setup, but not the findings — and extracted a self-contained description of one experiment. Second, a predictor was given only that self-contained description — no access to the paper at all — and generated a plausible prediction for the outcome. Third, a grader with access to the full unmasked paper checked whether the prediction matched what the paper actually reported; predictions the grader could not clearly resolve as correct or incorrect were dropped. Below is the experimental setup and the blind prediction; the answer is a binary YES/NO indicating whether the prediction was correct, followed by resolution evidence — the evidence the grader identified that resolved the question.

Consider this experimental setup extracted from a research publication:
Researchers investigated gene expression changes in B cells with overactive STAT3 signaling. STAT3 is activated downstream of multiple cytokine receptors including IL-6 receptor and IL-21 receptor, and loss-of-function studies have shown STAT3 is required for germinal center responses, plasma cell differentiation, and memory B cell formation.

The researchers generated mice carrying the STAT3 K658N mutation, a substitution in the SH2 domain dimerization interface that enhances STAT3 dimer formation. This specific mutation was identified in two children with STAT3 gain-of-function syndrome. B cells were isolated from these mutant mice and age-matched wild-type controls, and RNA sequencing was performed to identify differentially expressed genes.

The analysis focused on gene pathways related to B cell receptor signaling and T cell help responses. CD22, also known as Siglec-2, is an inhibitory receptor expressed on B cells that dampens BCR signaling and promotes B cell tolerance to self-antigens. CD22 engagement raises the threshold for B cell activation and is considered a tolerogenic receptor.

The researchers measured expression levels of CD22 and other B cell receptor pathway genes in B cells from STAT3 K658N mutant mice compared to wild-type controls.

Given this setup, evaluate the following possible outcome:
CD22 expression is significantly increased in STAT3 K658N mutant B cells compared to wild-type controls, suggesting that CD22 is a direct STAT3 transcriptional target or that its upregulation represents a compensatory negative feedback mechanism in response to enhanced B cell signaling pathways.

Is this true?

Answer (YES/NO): YES